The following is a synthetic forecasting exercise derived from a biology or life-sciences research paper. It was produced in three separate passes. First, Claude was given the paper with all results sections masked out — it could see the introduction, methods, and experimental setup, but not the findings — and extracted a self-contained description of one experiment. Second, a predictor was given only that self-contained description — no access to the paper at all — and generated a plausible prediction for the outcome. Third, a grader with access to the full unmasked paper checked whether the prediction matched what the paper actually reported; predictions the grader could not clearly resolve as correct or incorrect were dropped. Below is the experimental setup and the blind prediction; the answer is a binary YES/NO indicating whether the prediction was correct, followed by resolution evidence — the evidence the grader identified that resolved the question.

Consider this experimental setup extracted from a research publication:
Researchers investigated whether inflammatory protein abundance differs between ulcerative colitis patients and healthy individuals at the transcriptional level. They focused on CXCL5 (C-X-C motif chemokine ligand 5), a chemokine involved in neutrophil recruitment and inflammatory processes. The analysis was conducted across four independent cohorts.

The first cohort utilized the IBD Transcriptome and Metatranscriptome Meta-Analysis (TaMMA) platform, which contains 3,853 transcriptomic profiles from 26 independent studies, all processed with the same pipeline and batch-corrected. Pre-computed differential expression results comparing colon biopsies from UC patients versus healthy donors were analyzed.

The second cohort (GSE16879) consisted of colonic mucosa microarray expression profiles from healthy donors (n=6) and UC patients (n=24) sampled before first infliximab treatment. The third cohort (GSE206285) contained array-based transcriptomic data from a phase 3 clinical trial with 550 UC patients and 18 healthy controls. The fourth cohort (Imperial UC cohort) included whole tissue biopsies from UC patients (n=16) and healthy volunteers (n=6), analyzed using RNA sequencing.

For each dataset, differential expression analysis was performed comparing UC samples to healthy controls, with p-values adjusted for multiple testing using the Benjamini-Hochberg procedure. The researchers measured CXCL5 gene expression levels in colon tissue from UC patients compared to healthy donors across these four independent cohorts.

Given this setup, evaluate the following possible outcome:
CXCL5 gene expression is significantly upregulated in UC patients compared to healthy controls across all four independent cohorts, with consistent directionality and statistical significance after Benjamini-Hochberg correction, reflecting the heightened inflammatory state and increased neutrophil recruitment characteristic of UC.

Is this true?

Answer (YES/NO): YES